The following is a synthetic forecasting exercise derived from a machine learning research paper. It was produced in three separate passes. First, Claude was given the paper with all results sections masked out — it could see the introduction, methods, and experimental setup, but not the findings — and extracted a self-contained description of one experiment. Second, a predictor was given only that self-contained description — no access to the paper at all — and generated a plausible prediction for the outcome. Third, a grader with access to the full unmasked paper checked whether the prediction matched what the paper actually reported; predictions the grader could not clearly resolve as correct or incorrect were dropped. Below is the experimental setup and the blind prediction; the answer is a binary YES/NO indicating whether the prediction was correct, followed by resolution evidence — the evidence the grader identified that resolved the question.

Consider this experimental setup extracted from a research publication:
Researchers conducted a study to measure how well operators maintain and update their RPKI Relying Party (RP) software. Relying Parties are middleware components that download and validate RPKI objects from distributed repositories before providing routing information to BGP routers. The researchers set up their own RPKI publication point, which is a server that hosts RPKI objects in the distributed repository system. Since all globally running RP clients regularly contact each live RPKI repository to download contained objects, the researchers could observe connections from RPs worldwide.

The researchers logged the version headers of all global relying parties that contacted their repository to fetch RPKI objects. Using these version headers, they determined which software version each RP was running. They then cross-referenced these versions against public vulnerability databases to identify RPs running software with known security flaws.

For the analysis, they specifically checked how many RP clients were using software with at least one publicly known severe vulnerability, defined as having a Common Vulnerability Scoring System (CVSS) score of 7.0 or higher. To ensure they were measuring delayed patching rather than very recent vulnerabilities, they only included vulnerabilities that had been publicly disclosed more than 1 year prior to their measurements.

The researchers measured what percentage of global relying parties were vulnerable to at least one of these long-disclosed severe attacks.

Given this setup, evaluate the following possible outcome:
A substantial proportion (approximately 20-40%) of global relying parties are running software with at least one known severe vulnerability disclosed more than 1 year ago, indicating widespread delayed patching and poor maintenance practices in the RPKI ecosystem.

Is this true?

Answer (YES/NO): NO